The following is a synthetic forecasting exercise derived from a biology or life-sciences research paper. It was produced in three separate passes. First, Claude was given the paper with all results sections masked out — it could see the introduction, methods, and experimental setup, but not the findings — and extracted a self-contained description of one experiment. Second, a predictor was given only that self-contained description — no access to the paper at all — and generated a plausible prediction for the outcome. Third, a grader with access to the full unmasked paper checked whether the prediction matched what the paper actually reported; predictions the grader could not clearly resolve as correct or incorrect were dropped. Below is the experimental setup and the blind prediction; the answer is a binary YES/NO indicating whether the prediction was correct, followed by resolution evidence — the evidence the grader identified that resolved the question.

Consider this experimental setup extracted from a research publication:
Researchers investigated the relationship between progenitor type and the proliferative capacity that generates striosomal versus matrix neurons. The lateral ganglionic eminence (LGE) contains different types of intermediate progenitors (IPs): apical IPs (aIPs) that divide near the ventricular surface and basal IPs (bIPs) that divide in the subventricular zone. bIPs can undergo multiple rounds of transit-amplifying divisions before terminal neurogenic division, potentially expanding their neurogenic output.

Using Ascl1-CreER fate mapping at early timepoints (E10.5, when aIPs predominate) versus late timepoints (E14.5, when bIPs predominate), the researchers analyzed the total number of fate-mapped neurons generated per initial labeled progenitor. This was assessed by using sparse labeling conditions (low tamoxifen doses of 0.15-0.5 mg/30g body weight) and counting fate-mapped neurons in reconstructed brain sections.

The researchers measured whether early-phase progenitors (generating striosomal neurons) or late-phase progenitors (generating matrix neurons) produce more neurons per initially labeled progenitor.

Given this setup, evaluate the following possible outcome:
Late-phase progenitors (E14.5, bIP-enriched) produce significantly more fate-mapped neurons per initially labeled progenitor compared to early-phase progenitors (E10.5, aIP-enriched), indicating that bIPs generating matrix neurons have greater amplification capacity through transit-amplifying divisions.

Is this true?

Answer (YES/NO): YES